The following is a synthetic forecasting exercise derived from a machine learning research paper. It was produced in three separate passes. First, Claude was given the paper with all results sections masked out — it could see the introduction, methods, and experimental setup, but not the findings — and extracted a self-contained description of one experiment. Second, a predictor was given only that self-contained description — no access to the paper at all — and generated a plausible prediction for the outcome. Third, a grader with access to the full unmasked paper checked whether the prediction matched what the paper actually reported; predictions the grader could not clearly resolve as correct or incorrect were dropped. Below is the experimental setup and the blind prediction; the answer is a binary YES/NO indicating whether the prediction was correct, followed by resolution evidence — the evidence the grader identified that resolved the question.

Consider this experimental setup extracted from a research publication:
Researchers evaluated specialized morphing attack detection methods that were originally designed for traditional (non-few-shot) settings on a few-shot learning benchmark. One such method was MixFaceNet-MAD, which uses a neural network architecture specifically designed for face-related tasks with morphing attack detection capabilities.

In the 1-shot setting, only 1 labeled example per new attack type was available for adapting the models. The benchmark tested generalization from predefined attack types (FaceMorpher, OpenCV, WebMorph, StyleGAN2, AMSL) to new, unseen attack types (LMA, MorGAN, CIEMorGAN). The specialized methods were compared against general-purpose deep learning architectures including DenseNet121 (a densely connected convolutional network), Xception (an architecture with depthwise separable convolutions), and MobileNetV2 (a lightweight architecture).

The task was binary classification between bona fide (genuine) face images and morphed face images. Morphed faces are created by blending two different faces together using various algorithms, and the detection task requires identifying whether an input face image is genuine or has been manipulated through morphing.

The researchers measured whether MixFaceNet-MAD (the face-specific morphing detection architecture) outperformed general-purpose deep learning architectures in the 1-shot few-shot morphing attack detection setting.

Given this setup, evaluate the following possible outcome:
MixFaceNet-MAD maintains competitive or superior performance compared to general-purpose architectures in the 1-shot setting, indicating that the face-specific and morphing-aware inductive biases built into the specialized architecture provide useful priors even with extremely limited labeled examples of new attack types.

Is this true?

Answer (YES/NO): YES